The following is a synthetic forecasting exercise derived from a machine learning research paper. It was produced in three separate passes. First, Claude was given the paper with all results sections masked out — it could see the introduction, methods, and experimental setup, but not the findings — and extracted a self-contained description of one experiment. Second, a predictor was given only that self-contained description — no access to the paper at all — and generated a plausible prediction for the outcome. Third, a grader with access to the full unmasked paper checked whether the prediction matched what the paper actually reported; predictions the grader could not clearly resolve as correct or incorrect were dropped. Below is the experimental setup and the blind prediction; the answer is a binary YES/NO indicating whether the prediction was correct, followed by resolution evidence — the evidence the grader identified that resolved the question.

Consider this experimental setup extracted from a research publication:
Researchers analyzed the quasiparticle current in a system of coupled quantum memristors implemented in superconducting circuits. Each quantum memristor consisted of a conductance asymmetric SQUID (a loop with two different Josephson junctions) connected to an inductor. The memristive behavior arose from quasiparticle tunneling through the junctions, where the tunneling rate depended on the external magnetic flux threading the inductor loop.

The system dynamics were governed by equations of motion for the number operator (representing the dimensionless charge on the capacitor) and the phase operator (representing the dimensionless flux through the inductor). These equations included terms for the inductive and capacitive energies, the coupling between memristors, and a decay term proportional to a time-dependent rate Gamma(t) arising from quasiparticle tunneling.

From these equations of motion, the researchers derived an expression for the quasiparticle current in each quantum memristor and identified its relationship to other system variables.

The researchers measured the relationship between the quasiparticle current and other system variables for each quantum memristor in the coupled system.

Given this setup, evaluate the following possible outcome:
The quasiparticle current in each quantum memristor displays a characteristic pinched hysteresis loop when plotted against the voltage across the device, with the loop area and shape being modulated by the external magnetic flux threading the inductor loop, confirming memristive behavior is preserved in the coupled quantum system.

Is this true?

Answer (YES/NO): YES